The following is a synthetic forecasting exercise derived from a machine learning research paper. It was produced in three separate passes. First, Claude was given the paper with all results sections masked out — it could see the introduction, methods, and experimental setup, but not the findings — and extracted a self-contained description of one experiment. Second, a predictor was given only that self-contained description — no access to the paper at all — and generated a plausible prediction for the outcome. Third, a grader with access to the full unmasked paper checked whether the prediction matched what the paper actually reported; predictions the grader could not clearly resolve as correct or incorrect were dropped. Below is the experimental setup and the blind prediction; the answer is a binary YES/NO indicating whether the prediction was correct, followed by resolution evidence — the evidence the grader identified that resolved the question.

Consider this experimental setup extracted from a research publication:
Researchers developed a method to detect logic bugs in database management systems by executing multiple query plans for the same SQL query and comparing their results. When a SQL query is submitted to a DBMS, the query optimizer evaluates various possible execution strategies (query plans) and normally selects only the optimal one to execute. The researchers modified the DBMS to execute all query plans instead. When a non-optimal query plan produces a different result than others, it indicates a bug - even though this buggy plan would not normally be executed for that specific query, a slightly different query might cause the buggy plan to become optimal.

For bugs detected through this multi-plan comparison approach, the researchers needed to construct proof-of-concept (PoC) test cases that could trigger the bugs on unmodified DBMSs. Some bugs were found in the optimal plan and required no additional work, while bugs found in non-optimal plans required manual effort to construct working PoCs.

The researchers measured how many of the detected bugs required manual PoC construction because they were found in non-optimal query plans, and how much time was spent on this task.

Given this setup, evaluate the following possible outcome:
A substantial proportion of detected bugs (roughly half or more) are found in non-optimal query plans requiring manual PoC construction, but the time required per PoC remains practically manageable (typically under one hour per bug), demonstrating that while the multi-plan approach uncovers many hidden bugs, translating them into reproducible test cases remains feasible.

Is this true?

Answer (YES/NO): NO